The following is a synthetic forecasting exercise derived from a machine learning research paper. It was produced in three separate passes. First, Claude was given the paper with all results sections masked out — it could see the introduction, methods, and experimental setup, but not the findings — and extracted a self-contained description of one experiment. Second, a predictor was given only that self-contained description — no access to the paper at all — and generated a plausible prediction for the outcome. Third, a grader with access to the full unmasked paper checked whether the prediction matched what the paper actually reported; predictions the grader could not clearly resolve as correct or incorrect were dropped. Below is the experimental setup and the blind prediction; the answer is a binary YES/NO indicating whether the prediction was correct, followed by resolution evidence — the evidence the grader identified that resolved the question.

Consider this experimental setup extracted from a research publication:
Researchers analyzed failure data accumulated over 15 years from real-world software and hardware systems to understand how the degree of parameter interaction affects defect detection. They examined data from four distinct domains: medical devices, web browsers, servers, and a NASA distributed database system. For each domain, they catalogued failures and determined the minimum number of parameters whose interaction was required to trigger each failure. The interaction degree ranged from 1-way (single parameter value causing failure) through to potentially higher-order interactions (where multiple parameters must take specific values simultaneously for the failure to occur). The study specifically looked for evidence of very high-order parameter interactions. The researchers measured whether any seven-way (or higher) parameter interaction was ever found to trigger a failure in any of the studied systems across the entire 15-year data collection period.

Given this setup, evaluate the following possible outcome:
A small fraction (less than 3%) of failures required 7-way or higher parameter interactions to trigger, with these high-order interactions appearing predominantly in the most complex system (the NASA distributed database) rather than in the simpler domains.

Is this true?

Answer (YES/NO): NO